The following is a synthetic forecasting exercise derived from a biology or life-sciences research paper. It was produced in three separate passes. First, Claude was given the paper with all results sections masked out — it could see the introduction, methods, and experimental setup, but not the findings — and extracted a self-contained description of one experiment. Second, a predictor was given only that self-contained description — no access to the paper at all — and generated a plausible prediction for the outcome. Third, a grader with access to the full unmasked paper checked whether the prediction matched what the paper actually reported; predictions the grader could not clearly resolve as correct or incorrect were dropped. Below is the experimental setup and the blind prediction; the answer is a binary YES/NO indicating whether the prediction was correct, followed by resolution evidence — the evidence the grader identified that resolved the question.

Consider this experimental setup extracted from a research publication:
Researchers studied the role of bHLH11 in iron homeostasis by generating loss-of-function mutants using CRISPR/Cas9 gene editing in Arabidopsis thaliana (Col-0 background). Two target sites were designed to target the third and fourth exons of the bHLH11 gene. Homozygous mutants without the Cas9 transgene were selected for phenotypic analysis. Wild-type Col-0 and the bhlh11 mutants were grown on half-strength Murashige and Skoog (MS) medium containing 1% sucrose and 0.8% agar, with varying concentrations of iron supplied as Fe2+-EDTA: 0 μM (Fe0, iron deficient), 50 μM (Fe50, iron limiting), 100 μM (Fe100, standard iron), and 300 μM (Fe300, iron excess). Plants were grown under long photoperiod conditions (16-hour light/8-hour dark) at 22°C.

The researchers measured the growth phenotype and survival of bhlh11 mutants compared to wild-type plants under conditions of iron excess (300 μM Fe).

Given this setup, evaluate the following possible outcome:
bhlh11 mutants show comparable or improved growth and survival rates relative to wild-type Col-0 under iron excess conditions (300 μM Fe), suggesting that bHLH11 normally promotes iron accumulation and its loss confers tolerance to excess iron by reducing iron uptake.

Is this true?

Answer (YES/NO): NO